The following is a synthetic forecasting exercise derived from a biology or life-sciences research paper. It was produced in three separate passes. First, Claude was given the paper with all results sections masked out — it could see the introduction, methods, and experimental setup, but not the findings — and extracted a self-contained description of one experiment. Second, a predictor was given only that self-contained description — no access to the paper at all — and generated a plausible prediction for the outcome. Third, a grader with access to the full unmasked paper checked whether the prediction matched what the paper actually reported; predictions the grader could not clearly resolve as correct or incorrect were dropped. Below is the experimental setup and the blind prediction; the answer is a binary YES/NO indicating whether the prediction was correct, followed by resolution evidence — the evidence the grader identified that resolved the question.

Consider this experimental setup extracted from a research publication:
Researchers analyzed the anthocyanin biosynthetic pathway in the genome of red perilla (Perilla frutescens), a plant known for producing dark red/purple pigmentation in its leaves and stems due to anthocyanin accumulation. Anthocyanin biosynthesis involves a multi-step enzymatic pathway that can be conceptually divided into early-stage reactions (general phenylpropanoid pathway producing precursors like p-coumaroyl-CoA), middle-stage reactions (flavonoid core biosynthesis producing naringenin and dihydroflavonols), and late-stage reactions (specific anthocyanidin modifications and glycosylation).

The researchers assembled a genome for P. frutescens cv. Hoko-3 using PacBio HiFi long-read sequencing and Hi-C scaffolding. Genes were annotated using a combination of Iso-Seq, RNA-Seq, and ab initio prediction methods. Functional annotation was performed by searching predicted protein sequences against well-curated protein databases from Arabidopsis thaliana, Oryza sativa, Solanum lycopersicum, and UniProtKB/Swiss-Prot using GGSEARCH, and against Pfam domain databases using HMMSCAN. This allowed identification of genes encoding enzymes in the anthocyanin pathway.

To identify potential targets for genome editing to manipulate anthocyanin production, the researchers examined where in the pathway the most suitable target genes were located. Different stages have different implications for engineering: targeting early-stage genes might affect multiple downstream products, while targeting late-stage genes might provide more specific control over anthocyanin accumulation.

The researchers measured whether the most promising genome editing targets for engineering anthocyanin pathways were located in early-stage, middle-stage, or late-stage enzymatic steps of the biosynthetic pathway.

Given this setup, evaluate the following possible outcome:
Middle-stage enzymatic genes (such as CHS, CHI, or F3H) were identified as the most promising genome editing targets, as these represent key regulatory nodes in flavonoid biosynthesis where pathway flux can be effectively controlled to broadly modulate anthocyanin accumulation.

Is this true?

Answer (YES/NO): NO